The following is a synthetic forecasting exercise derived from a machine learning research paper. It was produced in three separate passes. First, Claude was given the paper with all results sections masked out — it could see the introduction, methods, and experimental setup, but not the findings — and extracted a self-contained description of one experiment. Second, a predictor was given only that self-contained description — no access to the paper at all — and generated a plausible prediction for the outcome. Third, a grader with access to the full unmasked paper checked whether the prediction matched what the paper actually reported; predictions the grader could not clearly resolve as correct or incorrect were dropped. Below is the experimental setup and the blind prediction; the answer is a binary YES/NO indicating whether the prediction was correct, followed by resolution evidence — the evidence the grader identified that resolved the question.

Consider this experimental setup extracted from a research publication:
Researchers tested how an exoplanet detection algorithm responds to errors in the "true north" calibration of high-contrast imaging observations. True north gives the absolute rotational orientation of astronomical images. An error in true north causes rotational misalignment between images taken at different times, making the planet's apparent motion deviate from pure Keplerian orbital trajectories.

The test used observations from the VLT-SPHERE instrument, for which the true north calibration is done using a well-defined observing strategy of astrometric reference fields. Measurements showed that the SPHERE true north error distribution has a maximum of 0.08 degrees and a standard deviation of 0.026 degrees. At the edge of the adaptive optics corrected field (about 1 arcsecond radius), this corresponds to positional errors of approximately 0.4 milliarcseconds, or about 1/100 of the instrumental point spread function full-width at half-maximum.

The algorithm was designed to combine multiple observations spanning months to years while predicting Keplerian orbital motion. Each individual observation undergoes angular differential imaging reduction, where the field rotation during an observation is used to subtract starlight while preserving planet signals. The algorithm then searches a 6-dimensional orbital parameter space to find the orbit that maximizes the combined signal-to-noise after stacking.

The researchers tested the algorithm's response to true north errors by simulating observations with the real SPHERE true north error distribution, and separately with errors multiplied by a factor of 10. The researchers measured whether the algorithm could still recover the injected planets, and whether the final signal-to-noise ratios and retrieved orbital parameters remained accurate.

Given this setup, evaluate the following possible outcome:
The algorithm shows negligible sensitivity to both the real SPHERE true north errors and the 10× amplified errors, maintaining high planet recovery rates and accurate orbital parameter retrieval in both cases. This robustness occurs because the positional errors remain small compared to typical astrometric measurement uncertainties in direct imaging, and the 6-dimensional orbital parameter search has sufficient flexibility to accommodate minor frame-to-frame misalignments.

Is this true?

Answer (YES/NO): YES